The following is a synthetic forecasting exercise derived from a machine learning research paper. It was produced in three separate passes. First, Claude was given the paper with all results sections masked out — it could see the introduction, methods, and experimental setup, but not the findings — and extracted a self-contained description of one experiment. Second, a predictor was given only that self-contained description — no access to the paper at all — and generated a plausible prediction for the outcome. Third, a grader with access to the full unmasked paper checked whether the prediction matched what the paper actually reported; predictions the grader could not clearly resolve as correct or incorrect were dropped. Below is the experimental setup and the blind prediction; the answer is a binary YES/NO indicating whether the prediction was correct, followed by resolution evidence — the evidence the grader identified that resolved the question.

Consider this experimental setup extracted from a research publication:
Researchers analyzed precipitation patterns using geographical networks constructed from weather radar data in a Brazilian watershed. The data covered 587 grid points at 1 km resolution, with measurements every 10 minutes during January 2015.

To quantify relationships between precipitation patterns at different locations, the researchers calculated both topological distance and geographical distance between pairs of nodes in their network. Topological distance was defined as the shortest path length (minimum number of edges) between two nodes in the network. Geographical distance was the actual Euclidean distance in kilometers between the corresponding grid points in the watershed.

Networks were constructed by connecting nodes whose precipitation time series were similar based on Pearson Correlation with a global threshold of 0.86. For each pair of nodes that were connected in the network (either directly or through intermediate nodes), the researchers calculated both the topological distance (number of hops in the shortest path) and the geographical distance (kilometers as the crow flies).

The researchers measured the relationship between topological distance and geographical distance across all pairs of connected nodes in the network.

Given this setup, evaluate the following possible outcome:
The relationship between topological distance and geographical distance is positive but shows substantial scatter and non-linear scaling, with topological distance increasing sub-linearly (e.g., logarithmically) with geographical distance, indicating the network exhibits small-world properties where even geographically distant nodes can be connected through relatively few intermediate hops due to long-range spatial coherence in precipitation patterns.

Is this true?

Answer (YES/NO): NO